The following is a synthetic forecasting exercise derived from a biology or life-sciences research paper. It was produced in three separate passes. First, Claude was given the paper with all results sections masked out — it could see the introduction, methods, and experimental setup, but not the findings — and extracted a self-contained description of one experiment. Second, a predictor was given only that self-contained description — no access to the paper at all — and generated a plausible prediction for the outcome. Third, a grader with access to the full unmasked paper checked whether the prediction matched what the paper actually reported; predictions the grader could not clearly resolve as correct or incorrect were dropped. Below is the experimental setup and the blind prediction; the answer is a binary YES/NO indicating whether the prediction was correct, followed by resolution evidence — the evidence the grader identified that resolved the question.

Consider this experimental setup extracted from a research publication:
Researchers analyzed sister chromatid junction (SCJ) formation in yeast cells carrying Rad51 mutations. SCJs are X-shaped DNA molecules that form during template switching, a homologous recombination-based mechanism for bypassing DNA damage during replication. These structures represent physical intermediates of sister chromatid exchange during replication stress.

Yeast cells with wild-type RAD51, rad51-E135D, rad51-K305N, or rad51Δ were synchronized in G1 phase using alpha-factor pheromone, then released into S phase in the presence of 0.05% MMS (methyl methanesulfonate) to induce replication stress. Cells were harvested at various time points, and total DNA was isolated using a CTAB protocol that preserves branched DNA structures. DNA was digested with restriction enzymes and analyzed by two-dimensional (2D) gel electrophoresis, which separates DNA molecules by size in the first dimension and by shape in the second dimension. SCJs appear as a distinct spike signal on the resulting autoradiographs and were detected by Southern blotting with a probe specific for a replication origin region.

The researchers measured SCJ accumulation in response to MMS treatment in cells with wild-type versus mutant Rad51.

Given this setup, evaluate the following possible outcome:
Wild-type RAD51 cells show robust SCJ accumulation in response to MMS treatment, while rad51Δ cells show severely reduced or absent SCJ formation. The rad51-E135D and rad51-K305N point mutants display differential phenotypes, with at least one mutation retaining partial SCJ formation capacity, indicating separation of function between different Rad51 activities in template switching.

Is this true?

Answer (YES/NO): YES